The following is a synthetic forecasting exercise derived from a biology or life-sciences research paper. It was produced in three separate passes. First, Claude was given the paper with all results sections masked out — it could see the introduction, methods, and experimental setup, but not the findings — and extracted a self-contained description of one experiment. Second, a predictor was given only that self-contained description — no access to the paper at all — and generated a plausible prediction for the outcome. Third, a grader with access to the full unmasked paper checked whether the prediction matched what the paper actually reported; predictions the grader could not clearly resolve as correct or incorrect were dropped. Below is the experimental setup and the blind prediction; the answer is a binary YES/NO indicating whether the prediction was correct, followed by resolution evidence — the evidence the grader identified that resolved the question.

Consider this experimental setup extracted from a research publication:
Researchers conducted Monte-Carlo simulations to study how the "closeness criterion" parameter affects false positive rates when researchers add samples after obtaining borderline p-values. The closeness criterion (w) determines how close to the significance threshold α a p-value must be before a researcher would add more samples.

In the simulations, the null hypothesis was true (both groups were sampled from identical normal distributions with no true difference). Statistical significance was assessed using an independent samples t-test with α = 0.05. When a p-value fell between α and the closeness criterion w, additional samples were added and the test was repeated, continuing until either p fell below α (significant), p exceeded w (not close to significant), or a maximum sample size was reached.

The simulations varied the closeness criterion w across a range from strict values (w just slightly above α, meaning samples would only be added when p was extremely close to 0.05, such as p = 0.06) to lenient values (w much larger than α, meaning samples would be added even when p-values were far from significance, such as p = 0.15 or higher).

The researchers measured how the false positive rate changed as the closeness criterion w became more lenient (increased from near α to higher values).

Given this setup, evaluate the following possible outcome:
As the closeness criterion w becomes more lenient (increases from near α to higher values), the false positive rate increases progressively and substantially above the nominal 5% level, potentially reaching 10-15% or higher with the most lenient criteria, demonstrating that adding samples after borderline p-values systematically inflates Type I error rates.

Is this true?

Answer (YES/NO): NO